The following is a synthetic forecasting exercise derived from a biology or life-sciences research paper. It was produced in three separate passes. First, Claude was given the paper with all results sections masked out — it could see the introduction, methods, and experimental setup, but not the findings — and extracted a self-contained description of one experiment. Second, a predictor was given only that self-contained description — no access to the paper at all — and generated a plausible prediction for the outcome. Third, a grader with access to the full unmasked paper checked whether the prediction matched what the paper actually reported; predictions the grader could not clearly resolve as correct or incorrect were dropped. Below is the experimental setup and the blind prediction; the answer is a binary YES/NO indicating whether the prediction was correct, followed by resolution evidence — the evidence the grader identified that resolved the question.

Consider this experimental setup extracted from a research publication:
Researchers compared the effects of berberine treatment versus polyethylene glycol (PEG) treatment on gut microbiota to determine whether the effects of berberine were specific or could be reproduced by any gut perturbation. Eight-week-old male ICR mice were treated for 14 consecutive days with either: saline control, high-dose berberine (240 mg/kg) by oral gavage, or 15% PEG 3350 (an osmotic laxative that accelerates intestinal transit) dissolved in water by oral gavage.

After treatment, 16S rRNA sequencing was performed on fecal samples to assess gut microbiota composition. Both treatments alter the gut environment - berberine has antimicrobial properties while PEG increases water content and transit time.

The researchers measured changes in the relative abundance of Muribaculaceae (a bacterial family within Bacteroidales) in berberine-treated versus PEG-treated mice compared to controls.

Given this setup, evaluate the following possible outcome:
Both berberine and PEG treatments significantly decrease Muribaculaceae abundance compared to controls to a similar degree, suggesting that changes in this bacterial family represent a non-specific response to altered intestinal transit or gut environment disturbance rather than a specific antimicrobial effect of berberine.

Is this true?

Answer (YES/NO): YES